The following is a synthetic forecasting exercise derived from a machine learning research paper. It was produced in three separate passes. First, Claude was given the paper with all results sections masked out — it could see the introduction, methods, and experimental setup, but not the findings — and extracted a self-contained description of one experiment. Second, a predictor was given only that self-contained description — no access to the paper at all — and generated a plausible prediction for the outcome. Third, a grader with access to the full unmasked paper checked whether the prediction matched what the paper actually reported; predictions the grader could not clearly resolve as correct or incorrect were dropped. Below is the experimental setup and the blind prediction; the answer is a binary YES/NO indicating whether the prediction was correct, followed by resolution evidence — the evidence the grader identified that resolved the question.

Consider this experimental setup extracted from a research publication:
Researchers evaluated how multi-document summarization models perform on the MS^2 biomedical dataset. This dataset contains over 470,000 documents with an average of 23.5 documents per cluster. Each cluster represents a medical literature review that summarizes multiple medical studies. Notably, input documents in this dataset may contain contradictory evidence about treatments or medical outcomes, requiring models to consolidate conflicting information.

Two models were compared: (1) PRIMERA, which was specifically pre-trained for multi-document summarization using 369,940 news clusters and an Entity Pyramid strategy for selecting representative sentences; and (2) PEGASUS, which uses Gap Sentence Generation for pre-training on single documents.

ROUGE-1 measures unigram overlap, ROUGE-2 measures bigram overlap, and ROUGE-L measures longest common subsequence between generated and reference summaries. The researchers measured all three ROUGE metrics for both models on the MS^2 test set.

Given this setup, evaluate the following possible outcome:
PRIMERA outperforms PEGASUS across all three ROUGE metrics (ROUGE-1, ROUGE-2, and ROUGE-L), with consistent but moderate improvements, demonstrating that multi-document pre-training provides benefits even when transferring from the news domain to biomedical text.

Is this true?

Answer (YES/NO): NO